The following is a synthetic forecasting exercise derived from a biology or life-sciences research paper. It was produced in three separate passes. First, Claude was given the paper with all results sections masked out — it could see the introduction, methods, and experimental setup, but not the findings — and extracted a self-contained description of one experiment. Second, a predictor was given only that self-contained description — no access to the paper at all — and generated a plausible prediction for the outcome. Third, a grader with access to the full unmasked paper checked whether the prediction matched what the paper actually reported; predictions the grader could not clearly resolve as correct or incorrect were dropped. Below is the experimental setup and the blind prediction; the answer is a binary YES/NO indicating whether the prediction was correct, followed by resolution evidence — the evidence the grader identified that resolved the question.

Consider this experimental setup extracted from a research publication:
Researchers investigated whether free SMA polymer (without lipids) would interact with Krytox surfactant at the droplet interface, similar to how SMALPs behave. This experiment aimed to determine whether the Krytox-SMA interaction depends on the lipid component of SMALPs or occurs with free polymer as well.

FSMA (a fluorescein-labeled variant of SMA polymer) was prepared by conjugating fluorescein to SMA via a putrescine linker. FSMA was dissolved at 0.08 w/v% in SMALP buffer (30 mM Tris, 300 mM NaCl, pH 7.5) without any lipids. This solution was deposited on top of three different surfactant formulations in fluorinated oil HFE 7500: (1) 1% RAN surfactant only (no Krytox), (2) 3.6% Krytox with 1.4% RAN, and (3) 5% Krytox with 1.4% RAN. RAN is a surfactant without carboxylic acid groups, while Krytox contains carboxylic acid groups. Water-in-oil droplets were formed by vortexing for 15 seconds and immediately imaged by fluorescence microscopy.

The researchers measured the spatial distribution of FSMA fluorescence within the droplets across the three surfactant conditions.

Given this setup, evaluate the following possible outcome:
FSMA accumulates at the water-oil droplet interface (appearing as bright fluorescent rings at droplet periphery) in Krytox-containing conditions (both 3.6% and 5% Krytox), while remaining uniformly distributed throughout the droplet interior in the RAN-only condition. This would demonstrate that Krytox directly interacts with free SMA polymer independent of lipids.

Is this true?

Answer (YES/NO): YES